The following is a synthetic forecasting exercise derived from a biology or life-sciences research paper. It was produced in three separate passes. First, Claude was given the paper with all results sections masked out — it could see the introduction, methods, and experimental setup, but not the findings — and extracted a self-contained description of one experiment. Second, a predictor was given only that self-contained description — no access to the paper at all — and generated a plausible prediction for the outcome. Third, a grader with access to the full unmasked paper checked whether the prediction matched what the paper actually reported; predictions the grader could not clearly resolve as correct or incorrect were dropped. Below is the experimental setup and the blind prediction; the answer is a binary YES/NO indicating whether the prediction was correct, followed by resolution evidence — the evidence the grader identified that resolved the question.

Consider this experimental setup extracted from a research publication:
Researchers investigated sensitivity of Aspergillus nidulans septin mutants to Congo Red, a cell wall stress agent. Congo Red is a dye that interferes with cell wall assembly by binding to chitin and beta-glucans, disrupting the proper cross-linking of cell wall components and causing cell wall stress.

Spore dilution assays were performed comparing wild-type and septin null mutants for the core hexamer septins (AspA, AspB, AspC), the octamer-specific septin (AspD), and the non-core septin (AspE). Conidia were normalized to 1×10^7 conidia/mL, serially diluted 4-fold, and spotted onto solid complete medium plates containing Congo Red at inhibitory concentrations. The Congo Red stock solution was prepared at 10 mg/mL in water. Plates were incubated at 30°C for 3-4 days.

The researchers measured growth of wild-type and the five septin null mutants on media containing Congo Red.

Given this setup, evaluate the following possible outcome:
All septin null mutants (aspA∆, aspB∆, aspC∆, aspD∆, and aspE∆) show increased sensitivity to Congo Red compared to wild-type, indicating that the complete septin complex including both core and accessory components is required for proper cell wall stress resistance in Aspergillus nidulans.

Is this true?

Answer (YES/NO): NO